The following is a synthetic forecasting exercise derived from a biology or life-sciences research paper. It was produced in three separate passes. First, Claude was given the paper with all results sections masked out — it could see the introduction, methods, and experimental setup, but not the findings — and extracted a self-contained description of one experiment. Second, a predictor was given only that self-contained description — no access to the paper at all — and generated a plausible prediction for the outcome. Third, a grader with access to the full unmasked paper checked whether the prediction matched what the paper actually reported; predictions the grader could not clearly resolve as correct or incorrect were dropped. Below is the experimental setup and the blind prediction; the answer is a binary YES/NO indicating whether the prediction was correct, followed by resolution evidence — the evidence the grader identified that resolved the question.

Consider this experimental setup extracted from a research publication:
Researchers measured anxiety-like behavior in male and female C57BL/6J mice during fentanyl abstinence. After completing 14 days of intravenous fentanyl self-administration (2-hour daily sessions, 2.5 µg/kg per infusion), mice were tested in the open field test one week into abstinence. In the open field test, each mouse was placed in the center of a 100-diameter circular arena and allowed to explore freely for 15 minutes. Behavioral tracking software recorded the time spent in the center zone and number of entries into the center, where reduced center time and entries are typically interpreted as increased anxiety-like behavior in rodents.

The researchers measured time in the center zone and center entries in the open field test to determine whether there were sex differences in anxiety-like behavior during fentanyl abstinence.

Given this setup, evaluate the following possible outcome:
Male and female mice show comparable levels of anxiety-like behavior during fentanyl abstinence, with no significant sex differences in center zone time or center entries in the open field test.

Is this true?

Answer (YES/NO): YES